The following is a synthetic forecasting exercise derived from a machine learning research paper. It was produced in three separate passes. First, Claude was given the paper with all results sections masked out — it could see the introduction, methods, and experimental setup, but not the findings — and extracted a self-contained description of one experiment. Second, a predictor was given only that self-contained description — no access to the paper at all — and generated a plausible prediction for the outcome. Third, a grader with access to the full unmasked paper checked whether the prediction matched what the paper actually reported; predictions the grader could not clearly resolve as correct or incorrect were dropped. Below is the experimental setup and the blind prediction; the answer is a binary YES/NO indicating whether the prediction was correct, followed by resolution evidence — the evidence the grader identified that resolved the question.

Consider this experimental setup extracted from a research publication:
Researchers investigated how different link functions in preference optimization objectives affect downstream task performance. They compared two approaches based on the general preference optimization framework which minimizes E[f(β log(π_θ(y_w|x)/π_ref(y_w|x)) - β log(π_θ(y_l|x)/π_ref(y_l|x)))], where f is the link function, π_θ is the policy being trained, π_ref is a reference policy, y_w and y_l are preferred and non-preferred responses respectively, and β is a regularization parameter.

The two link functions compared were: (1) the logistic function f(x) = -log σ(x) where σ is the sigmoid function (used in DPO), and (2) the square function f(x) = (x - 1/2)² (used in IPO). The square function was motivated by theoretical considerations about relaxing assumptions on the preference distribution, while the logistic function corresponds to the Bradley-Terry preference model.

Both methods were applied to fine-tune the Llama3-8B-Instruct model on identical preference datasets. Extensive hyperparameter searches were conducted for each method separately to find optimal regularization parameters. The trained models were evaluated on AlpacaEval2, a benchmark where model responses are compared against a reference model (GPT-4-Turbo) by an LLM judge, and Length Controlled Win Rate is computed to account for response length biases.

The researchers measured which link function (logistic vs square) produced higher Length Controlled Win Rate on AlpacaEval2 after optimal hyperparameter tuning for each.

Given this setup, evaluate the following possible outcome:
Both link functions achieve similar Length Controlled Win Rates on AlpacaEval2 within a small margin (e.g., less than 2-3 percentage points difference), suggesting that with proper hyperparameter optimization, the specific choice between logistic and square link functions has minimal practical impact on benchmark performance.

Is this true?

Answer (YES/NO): NO